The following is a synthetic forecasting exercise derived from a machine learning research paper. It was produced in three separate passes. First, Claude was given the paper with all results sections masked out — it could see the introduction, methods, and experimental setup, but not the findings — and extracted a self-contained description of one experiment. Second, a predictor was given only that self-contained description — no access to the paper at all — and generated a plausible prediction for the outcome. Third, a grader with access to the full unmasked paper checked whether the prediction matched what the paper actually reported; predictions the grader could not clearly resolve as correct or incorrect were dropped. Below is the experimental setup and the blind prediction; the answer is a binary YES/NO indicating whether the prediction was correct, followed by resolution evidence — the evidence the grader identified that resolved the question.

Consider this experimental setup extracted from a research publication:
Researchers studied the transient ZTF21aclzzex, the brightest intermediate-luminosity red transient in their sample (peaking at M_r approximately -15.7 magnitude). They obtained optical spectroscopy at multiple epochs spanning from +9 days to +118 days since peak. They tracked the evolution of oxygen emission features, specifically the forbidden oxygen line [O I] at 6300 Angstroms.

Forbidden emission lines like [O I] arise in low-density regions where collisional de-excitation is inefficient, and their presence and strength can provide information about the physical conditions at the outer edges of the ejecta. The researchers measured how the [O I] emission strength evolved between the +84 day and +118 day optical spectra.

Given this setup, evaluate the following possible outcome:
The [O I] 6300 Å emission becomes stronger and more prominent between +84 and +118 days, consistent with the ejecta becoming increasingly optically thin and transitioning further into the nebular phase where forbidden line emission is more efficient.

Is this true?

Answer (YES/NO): YES